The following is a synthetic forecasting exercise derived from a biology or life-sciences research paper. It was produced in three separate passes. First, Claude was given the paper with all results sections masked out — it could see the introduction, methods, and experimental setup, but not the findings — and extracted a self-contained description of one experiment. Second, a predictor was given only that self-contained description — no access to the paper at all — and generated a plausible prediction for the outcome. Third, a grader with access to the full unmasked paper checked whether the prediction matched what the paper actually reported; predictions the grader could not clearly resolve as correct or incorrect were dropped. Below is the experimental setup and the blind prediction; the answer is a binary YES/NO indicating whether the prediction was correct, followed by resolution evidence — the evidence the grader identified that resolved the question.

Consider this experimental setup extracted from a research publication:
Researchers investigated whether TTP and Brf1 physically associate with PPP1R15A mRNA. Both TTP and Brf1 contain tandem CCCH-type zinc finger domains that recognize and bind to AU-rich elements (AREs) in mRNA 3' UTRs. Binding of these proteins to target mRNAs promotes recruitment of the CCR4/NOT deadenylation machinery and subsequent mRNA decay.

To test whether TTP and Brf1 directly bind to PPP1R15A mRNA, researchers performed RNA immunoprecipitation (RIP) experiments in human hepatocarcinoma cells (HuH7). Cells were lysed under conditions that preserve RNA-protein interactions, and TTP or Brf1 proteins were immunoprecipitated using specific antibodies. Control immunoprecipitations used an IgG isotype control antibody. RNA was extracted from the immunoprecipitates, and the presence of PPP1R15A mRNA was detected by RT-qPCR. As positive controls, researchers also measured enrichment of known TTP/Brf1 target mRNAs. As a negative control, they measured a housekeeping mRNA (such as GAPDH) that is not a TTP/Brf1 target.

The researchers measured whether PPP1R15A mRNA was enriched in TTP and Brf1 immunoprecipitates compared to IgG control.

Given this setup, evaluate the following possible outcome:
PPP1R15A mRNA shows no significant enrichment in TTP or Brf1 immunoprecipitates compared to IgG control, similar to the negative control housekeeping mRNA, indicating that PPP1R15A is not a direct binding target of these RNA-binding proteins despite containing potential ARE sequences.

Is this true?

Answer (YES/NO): NO